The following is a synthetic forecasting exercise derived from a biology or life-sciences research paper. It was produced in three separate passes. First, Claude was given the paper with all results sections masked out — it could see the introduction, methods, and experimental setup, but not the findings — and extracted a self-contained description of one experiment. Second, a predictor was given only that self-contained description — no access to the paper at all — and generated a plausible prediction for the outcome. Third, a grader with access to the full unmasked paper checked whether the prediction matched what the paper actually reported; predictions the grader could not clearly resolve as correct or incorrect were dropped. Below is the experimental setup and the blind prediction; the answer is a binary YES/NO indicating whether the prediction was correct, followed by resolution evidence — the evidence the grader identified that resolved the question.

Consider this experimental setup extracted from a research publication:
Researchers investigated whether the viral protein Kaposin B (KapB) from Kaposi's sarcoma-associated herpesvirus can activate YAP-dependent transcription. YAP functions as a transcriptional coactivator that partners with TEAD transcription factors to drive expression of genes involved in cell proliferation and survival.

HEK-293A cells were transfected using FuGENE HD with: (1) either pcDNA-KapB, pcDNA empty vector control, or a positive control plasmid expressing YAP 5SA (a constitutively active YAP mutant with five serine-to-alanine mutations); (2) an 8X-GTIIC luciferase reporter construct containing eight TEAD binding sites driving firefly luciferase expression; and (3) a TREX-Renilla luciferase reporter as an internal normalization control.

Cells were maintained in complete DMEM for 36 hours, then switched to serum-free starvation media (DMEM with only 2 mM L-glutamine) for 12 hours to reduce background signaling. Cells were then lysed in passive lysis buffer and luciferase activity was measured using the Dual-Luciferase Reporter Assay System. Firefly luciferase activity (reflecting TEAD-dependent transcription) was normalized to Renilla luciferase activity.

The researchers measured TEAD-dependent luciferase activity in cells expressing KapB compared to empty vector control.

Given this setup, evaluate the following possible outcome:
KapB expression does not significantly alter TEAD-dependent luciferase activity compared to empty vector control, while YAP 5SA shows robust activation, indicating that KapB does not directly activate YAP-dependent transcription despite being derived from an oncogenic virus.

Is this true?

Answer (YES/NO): YES